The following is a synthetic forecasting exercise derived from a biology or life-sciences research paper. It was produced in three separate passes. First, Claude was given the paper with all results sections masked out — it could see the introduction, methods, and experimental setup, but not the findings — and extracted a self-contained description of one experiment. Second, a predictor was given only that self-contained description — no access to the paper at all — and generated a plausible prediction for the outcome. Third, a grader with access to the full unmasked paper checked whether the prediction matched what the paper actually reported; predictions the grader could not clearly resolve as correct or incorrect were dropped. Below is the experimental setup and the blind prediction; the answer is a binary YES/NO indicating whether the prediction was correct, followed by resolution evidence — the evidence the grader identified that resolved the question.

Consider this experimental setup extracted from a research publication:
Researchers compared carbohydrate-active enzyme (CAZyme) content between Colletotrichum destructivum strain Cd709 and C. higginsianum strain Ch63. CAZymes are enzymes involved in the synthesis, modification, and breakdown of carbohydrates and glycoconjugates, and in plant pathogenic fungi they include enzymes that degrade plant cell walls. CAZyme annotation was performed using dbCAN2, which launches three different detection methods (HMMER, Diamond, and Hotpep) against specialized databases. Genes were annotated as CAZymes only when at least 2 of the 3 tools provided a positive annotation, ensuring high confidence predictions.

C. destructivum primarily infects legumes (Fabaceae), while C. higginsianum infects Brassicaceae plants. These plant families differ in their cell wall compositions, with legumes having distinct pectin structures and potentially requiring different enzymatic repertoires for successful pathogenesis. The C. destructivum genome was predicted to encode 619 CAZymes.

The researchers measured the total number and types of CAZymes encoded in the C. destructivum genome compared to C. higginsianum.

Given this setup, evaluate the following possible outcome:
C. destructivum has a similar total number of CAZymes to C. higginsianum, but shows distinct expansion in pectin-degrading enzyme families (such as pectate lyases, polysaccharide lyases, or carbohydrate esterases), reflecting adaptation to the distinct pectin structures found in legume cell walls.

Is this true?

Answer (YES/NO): NO